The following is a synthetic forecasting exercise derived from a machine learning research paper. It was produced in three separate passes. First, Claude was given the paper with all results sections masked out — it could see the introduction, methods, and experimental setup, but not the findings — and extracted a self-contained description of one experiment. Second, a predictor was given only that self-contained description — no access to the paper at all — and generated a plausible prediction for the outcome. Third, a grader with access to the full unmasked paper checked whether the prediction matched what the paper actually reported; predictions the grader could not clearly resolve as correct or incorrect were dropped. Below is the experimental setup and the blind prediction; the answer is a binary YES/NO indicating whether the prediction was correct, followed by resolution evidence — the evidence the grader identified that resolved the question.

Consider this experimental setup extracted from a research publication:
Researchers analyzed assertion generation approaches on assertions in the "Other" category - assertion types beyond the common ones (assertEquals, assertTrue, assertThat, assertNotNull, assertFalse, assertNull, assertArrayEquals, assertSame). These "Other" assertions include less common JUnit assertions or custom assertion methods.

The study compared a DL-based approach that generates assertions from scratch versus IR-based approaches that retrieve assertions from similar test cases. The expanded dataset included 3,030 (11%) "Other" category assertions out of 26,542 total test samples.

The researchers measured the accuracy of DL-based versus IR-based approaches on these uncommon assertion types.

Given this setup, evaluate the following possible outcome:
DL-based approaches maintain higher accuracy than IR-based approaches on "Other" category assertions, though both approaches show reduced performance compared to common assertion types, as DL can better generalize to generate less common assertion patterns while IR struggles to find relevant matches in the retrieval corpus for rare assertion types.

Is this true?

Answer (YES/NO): NO